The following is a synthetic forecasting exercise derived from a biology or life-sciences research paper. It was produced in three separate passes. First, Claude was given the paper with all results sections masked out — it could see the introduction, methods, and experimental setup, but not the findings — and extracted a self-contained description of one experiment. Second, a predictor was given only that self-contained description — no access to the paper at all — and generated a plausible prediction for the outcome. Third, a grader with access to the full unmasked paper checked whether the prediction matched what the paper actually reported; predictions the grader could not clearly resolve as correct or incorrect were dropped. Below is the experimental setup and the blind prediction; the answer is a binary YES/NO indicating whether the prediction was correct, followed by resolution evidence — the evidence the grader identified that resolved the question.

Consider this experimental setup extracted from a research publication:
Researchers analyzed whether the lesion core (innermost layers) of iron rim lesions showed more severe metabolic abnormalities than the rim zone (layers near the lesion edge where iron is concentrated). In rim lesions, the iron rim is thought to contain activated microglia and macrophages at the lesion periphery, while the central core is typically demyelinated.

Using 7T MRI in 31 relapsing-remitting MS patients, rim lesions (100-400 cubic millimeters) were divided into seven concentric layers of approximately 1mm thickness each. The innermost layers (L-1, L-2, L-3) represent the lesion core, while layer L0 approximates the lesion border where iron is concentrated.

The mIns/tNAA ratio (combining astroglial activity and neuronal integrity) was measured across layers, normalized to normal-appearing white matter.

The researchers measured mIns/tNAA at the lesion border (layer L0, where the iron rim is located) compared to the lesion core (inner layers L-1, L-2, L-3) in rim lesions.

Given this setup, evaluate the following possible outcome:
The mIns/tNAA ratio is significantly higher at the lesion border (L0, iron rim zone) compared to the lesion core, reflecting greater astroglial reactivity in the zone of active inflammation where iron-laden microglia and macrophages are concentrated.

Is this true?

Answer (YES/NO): NO